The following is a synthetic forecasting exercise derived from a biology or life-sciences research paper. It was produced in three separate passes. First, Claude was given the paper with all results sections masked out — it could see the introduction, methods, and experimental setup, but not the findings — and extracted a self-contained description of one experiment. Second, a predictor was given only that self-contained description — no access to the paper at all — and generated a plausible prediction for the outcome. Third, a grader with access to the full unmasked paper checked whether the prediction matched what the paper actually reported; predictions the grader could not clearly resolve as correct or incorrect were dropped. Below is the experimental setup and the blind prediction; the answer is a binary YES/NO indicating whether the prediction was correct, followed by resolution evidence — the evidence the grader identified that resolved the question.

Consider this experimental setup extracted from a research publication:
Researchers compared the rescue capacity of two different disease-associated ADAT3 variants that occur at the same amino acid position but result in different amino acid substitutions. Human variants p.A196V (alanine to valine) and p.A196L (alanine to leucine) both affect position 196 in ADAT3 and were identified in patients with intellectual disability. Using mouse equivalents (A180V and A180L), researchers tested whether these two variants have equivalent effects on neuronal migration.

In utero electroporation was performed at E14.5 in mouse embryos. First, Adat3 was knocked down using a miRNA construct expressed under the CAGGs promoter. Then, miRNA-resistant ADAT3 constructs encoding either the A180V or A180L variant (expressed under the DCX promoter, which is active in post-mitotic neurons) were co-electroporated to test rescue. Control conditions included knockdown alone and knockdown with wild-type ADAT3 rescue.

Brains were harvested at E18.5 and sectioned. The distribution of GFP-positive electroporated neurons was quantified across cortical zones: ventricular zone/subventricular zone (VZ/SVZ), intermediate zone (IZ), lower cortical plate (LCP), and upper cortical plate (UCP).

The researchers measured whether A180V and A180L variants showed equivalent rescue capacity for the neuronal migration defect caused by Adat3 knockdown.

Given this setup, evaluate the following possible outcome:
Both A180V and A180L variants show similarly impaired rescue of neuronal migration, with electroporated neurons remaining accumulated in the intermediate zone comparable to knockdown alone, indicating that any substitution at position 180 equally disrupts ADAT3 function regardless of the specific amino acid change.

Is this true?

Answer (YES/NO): NO